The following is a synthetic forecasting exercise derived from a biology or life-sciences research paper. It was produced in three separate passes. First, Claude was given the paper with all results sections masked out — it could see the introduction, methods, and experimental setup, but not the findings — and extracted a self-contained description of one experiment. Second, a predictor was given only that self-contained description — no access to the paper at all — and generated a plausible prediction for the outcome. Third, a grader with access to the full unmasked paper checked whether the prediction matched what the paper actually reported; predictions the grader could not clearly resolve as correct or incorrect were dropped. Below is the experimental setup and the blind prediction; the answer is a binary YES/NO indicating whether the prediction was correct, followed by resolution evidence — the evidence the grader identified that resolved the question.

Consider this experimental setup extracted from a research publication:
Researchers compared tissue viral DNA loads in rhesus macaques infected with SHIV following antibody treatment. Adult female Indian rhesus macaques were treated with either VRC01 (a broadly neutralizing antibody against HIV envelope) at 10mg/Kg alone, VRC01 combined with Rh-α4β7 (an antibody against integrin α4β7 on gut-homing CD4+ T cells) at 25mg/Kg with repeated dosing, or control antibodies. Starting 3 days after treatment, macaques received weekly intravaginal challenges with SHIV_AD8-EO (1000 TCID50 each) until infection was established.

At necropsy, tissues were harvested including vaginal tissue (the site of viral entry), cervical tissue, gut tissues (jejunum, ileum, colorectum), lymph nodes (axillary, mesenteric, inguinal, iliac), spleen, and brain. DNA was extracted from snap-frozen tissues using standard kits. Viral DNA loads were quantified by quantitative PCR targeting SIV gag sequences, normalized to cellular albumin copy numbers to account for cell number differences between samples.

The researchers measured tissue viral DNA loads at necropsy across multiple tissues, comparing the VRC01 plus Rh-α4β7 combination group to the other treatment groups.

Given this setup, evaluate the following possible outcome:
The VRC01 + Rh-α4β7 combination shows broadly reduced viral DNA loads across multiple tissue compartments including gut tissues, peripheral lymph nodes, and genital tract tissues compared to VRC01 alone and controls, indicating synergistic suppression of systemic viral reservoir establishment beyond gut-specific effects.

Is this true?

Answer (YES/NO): NO